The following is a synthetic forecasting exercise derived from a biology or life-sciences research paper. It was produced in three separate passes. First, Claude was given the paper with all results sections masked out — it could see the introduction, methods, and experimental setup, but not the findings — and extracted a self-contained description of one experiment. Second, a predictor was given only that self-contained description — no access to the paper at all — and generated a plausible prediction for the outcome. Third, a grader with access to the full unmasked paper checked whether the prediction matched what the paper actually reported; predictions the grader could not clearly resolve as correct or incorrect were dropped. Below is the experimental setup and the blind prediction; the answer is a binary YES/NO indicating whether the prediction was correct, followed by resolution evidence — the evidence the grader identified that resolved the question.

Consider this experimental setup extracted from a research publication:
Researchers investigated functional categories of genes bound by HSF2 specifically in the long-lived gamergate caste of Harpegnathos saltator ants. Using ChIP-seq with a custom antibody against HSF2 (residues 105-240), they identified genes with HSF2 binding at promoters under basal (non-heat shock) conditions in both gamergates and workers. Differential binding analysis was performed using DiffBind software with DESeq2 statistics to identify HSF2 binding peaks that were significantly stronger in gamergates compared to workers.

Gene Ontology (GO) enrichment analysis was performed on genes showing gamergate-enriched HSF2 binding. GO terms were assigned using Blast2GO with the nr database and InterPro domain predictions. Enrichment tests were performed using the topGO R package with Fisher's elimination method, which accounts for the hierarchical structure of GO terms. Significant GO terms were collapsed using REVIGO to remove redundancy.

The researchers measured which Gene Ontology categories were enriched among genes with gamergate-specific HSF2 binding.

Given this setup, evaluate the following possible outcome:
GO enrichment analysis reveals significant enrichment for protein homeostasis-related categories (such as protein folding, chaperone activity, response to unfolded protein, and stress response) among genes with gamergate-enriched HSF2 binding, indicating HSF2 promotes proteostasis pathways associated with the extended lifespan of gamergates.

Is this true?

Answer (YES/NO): YES